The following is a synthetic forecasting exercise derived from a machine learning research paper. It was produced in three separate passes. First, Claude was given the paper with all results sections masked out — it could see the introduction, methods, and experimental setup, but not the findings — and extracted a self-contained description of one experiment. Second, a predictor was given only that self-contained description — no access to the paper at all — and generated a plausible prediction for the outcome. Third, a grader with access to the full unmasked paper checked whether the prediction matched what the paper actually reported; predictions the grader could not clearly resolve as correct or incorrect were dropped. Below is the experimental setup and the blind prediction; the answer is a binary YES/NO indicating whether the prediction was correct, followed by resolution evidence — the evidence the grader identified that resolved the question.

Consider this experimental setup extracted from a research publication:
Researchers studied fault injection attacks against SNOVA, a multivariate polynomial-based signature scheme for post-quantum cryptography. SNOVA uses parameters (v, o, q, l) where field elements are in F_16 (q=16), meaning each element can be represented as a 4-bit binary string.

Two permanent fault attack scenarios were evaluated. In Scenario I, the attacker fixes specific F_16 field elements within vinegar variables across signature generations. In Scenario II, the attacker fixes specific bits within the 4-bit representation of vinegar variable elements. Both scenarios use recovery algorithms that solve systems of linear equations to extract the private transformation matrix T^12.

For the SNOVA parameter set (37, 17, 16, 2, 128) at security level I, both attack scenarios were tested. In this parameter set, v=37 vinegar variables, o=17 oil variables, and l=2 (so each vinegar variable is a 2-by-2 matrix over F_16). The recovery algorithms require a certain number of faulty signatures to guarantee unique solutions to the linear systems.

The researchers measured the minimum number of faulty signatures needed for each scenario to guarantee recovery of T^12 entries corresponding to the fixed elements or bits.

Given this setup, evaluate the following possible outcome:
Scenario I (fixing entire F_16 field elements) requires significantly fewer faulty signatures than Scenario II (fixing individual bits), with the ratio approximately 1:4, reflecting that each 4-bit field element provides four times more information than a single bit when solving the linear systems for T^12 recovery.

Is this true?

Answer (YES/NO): YES